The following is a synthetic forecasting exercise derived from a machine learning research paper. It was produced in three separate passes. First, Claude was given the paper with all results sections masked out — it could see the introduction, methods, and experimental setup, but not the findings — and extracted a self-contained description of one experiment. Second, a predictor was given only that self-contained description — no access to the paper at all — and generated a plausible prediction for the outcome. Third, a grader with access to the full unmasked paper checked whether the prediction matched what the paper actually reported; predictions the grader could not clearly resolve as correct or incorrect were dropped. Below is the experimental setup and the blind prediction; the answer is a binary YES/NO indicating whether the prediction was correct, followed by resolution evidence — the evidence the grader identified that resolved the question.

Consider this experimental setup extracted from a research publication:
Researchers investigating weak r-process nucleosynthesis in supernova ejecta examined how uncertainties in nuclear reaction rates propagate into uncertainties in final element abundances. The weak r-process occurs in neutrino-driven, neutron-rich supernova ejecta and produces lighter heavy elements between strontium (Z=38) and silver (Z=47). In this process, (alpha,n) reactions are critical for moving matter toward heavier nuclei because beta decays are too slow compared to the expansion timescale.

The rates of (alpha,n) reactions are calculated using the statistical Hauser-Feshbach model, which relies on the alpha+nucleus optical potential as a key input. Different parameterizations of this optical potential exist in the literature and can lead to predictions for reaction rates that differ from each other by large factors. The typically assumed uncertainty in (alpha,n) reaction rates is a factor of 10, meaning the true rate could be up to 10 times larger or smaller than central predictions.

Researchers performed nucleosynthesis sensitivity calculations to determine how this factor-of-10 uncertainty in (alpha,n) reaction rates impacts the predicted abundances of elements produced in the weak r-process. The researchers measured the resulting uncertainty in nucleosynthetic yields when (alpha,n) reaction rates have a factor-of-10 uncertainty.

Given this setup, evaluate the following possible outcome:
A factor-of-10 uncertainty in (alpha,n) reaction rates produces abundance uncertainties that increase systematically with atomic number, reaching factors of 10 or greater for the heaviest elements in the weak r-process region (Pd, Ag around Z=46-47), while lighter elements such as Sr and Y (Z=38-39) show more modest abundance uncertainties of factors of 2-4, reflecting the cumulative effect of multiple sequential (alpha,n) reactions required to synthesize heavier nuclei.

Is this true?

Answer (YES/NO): NO